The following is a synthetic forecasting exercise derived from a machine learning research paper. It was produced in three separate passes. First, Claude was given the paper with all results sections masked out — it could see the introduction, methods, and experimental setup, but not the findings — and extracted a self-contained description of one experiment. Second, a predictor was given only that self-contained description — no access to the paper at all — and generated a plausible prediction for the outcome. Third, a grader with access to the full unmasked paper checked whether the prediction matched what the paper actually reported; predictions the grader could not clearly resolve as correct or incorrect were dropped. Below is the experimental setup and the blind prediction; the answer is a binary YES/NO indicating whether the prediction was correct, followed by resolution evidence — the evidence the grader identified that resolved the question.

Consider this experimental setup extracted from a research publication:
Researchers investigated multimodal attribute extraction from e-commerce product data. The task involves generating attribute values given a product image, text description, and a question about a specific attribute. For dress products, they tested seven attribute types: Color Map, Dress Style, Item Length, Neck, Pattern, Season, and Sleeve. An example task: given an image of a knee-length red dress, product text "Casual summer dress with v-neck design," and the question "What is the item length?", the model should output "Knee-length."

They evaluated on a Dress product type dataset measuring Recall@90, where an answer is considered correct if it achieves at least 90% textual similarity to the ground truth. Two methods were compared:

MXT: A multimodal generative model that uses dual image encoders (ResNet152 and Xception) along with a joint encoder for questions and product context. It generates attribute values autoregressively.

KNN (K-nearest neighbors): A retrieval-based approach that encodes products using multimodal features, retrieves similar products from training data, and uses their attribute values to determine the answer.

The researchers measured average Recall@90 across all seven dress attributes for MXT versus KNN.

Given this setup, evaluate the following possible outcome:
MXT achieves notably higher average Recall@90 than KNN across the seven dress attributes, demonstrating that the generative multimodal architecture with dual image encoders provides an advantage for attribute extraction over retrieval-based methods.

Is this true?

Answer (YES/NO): YES